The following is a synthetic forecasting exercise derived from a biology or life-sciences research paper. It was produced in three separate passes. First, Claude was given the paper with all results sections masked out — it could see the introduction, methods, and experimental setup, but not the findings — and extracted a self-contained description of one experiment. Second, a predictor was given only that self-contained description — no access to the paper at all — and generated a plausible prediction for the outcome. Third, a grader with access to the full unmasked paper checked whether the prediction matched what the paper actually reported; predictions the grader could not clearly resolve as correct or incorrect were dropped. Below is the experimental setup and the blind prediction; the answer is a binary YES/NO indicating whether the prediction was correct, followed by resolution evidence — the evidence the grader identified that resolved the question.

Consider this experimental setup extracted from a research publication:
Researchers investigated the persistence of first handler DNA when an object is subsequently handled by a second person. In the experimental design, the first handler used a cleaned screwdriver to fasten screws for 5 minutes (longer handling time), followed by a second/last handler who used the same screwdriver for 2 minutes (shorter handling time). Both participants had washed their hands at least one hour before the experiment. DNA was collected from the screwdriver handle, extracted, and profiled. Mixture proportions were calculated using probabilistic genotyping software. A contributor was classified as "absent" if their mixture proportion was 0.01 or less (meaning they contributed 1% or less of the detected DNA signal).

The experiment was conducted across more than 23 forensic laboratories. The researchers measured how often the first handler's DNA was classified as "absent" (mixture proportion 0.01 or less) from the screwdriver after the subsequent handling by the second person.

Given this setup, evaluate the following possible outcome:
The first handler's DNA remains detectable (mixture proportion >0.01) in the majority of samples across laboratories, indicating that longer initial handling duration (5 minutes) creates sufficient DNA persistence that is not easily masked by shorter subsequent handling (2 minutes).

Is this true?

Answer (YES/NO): YES